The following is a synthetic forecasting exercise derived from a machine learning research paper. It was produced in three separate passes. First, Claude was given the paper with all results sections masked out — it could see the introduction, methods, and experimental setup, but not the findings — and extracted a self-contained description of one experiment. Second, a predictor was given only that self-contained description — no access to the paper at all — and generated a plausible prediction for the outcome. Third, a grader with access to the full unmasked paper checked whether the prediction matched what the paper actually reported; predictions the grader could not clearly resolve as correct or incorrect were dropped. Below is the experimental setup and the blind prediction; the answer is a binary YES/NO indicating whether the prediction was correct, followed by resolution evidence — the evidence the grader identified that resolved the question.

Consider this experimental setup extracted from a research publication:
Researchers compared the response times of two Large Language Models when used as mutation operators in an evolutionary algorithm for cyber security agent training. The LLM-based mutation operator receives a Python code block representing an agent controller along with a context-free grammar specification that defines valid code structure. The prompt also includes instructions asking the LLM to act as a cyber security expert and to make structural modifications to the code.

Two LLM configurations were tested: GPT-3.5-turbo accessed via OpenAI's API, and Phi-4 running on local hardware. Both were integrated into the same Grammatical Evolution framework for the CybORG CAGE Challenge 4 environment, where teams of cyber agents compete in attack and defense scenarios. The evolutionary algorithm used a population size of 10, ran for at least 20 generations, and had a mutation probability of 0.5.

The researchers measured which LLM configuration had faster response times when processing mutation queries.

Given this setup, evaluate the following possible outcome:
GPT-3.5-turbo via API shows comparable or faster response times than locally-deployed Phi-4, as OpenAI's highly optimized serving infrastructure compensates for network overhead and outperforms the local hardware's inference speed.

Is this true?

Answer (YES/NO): YES